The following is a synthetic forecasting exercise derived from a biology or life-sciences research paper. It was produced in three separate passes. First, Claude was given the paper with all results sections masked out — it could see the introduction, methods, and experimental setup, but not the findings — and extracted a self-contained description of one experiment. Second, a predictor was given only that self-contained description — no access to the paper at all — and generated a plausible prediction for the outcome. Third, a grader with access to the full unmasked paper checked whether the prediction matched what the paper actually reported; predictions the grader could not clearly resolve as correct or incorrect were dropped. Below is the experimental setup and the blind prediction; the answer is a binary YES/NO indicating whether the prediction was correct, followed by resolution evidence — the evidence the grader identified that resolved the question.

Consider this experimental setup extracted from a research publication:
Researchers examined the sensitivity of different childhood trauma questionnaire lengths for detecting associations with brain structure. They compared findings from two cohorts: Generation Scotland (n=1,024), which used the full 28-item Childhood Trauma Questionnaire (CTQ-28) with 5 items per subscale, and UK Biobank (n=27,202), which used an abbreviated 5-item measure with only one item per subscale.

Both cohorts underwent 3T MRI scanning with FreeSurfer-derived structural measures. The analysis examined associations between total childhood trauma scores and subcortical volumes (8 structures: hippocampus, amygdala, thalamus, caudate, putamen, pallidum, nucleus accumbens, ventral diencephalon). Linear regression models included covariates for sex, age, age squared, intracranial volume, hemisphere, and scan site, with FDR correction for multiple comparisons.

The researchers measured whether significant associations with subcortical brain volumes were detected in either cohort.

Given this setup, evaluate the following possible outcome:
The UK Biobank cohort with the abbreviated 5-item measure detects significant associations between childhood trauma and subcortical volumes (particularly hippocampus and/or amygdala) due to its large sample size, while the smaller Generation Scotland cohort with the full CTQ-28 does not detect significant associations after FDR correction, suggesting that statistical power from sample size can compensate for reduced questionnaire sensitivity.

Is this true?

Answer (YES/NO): NO